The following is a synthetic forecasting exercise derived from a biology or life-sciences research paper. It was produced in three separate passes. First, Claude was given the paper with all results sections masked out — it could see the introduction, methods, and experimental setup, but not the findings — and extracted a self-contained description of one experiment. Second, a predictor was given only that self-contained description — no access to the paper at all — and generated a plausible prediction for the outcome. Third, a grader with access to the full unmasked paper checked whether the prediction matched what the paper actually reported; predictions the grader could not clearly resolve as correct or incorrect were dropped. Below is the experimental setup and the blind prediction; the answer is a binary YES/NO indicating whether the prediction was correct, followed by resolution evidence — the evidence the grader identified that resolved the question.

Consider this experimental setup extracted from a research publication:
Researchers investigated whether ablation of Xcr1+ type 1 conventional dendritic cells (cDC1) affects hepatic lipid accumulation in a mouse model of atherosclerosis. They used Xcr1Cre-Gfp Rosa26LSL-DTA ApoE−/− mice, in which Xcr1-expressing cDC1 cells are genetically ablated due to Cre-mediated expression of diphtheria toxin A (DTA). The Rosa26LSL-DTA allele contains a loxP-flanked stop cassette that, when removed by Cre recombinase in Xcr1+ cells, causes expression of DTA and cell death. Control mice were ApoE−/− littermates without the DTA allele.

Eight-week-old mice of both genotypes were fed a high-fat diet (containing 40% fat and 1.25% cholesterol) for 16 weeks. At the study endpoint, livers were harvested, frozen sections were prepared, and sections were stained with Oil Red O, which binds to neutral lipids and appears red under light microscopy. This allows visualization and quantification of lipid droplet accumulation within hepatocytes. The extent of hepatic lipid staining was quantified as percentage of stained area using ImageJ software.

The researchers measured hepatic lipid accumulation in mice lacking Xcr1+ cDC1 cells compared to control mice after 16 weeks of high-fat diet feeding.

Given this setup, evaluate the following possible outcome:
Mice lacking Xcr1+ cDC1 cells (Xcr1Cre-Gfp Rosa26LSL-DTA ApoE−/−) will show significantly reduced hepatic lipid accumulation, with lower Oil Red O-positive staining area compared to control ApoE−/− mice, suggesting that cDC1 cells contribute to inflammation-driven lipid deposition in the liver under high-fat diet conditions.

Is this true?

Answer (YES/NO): NO